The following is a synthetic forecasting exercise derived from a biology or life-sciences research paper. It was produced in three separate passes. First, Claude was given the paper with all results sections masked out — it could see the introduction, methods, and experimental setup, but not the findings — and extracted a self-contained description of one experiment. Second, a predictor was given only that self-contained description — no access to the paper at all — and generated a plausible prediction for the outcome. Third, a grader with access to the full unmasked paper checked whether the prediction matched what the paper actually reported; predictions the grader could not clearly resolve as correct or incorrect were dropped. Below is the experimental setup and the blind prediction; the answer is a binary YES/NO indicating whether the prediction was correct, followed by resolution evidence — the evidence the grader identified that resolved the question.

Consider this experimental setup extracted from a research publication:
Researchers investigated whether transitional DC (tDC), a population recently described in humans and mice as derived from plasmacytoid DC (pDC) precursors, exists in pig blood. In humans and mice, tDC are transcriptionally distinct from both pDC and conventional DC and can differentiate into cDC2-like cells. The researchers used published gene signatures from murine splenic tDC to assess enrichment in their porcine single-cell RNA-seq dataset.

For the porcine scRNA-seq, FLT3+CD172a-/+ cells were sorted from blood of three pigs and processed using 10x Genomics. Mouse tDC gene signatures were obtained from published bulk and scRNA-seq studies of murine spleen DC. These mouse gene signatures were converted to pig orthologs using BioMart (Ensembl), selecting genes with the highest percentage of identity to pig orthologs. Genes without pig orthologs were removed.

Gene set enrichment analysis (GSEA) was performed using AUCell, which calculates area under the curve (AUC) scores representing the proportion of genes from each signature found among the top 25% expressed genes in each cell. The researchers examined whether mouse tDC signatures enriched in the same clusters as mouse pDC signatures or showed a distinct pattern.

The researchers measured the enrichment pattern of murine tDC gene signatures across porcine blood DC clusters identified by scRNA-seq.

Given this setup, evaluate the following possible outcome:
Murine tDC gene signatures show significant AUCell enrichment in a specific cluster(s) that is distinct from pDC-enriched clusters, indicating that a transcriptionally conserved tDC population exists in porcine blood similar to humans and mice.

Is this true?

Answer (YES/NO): YES